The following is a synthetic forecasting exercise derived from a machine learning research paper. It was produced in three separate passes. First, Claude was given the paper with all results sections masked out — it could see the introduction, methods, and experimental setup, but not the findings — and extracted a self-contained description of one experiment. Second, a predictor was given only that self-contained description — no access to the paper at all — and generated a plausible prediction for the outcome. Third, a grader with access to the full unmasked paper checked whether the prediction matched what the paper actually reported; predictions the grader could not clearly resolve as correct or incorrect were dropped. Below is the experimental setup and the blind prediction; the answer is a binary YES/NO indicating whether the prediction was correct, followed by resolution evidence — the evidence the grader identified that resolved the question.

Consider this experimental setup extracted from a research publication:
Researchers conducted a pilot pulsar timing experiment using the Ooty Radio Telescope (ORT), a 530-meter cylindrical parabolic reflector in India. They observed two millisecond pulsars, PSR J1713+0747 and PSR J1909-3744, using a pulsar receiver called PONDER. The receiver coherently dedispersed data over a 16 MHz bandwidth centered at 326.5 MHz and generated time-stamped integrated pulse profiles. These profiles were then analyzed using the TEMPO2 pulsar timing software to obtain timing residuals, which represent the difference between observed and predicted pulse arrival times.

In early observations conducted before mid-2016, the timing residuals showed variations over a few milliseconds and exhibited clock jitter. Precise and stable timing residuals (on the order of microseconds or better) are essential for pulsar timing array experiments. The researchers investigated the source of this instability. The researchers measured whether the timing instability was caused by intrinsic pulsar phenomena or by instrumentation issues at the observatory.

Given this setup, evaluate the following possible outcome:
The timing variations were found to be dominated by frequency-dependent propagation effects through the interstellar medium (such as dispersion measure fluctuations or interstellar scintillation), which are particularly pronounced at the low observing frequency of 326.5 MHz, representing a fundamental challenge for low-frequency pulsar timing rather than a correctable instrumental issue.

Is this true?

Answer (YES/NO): NO